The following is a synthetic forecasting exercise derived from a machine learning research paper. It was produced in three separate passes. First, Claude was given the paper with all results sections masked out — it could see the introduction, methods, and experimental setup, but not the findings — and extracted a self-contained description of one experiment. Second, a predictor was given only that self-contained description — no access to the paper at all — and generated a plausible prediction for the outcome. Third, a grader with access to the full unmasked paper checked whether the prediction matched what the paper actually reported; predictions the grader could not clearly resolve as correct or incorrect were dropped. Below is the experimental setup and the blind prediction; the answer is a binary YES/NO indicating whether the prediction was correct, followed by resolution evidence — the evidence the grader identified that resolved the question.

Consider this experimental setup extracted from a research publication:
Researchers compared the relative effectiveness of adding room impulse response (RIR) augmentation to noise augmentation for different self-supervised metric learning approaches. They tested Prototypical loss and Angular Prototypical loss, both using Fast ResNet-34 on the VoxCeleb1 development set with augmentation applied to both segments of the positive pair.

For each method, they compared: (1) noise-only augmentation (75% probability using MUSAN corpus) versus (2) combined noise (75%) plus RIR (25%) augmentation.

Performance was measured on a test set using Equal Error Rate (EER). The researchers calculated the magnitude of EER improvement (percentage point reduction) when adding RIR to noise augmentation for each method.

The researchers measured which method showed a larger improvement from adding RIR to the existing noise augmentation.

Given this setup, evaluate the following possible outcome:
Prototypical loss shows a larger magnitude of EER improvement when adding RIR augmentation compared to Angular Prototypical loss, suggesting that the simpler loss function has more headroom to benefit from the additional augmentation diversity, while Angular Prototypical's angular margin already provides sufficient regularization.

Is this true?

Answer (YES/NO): NO